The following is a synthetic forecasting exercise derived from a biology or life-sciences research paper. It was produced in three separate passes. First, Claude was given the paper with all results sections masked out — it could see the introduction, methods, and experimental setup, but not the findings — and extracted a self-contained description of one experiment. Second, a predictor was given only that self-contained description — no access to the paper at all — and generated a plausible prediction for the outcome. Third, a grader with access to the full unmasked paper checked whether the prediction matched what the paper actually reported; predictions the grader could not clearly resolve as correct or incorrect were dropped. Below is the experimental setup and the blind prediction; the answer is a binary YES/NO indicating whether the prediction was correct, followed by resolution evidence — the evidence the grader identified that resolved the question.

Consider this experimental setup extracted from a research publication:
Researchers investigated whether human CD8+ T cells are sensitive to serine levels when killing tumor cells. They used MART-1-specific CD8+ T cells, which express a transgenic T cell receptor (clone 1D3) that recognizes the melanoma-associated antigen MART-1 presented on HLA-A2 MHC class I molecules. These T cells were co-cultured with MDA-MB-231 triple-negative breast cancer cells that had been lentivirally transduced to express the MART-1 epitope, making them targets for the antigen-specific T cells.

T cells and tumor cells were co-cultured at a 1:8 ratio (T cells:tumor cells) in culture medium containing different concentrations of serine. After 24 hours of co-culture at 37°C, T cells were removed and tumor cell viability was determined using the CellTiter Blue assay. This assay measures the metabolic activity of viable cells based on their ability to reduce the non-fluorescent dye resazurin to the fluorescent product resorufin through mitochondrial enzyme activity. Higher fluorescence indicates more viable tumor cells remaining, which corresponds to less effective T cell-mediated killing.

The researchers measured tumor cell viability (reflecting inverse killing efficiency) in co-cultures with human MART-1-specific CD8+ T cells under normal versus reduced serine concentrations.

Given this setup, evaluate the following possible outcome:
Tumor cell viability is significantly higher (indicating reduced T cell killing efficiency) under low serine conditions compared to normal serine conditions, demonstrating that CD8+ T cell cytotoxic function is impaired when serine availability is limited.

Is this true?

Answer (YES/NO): YES